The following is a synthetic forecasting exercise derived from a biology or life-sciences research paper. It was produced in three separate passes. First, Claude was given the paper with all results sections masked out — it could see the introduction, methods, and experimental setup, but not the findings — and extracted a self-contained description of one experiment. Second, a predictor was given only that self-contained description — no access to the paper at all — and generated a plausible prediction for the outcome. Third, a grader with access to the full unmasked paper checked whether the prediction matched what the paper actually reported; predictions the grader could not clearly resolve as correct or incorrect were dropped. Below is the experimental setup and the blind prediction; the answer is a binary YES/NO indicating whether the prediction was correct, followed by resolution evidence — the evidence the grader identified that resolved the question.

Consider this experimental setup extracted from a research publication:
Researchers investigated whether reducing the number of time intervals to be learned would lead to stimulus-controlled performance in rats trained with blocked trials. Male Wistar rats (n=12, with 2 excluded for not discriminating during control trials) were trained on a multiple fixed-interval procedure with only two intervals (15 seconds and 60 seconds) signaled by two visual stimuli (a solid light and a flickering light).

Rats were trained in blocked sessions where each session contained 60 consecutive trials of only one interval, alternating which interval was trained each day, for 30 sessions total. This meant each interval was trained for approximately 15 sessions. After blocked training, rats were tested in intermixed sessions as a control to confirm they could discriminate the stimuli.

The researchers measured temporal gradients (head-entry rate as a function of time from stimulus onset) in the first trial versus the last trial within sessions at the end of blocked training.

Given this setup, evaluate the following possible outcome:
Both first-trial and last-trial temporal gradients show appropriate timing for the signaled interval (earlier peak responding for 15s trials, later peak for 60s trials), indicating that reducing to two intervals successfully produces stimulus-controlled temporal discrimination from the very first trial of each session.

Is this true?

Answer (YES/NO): NO